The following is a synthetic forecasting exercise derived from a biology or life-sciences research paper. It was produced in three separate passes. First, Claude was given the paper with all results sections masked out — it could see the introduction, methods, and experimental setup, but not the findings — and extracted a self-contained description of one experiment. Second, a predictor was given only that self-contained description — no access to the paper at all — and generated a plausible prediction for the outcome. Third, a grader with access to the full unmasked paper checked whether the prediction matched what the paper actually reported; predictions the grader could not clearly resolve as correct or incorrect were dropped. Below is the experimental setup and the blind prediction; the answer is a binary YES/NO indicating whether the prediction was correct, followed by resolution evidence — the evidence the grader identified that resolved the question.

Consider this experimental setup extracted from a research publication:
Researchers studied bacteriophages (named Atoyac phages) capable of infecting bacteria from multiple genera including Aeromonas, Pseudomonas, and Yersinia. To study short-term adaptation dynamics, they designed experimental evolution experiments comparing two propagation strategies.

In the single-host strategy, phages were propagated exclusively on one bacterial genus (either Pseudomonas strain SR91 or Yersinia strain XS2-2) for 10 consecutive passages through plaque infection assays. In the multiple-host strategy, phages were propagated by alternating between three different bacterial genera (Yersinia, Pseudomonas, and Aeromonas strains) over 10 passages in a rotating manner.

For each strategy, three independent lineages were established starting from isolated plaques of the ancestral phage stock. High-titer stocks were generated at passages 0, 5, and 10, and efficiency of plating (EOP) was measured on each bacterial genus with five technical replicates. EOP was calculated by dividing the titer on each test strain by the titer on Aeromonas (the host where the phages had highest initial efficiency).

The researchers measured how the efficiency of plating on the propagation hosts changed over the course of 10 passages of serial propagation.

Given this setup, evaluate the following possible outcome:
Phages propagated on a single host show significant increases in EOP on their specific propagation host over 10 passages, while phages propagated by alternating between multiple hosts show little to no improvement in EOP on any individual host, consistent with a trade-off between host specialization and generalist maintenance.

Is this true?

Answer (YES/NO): NO